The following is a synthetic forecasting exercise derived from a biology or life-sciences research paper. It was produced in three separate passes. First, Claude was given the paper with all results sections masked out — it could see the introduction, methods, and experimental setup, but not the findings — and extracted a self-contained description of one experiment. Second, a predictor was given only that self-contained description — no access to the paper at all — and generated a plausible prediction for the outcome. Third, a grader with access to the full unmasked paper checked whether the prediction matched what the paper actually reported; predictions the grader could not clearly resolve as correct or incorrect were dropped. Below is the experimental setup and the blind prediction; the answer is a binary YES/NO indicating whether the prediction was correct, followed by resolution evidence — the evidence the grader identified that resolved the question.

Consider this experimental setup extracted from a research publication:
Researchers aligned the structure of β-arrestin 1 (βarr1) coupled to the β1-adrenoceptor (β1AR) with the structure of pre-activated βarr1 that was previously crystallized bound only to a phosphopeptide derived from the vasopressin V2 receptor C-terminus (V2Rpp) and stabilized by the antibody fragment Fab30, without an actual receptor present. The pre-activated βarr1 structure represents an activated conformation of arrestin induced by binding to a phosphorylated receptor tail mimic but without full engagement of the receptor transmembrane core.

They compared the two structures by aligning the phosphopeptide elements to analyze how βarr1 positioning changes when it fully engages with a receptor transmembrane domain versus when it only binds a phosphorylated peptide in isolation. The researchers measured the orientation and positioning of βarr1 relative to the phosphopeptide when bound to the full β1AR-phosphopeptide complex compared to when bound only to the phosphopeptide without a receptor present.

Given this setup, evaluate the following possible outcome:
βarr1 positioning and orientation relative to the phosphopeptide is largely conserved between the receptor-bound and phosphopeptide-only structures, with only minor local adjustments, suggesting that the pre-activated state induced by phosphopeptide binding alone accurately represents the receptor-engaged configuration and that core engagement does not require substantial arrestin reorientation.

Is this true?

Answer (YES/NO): NO